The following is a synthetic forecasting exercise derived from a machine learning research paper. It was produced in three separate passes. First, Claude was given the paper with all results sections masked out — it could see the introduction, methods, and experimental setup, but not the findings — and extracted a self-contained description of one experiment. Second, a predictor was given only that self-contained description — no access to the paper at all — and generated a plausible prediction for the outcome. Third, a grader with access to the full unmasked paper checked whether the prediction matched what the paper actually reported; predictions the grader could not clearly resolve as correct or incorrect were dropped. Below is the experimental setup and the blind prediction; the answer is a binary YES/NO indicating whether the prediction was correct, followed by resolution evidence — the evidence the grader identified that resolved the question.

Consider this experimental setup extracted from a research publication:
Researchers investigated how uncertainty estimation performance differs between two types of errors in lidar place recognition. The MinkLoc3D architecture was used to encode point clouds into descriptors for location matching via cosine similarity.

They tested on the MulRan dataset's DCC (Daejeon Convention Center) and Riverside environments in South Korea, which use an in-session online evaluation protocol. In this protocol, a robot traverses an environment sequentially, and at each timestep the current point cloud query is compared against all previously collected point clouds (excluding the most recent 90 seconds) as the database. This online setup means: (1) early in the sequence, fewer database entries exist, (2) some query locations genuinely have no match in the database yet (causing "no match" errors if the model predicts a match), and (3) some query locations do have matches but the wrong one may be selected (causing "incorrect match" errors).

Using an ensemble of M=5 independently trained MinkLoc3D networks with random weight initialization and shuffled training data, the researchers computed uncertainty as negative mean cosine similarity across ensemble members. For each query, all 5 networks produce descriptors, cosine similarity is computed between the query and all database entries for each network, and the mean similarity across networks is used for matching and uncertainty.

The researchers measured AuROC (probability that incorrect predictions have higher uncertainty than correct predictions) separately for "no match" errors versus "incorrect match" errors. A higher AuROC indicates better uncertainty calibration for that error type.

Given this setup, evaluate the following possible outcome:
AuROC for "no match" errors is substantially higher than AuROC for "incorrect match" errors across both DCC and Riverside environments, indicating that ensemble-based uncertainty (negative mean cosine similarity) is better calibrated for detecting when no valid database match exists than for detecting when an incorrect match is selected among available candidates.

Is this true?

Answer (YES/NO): YES